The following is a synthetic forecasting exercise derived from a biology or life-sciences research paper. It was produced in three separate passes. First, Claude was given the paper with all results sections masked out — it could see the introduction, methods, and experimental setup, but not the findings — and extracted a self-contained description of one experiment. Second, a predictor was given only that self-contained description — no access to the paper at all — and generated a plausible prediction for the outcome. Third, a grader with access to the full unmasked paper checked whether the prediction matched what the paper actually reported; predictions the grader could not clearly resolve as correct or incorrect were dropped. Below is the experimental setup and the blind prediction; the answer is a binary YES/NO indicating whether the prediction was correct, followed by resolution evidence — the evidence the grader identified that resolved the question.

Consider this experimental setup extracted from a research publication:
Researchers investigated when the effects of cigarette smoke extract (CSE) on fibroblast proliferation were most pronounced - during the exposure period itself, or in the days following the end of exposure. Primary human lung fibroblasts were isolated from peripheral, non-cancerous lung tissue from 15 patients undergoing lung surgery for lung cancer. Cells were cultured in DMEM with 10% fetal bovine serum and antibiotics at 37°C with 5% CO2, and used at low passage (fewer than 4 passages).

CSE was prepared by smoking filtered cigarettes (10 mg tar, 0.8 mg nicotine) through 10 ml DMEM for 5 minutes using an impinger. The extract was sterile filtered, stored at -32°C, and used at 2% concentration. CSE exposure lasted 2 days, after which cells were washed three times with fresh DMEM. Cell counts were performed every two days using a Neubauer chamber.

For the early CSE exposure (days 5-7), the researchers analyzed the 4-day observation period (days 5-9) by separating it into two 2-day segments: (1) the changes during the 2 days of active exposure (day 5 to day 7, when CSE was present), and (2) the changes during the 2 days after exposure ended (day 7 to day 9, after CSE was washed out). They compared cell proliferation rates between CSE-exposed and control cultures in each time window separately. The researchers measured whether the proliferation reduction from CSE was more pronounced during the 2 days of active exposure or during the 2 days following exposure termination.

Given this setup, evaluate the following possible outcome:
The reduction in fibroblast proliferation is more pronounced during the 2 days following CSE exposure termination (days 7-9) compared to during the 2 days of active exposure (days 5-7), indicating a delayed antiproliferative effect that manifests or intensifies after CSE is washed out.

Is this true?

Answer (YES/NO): NO